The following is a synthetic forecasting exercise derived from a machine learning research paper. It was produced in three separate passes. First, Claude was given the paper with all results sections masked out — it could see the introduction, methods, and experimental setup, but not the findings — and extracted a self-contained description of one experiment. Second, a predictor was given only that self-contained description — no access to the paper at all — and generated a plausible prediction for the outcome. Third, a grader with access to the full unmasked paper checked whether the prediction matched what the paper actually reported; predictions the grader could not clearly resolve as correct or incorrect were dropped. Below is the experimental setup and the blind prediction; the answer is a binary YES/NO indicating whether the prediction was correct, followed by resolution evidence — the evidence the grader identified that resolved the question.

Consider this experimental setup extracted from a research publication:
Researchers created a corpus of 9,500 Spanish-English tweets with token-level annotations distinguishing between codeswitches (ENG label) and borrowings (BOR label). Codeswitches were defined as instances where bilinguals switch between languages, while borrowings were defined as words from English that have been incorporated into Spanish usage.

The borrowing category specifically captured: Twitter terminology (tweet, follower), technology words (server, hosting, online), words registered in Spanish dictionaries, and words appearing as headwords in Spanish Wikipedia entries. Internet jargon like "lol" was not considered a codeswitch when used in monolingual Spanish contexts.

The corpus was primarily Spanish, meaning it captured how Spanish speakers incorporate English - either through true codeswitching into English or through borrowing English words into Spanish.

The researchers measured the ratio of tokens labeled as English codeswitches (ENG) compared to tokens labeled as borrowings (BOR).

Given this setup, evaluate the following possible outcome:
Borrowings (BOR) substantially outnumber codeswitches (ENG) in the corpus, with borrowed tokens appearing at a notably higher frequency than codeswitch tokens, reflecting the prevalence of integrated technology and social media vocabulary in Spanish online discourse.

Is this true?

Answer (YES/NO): NO